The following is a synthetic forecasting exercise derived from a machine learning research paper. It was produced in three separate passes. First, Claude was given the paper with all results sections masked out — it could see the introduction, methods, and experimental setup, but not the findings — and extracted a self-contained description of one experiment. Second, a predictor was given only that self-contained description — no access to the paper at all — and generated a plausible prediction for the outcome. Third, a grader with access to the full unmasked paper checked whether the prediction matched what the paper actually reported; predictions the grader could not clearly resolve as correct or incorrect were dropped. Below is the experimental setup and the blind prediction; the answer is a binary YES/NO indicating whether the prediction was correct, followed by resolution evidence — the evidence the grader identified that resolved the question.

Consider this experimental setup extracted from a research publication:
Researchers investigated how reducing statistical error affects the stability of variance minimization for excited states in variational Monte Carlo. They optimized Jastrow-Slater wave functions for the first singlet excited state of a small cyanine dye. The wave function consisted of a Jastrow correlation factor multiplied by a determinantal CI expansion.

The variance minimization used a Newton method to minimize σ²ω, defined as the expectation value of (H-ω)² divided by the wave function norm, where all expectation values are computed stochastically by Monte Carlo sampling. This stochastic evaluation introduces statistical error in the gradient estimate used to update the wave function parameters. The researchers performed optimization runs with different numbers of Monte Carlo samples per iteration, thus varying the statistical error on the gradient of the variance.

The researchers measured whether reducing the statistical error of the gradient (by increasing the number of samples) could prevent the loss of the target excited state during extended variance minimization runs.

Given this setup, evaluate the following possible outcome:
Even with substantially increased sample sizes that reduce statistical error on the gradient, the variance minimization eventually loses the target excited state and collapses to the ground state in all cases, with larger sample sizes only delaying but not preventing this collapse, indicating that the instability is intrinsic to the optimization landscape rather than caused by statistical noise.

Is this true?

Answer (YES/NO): NO